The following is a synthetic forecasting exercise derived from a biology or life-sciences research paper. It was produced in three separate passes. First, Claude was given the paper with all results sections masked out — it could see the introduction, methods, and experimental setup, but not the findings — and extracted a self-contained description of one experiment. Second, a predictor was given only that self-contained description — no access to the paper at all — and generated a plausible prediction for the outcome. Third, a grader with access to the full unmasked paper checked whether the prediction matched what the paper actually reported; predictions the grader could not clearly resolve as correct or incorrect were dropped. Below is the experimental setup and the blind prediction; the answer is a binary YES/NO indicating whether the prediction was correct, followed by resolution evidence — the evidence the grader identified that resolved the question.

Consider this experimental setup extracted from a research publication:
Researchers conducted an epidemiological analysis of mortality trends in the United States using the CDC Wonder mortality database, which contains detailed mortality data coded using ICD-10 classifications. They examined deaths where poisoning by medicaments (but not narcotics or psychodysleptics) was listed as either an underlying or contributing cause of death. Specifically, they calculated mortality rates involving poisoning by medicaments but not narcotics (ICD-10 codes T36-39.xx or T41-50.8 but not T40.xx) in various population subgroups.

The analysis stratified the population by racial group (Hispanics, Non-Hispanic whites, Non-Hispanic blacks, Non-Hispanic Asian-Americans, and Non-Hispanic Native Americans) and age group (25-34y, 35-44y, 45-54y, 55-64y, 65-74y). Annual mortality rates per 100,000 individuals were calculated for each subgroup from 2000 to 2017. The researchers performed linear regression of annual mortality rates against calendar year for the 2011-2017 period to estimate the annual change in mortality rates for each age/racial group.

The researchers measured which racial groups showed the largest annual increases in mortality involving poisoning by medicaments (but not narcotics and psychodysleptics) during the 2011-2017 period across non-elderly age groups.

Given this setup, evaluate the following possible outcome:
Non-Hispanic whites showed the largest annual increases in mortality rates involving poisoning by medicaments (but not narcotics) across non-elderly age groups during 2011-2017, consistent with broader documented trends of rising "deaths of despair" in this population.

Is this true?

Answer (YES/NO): NO